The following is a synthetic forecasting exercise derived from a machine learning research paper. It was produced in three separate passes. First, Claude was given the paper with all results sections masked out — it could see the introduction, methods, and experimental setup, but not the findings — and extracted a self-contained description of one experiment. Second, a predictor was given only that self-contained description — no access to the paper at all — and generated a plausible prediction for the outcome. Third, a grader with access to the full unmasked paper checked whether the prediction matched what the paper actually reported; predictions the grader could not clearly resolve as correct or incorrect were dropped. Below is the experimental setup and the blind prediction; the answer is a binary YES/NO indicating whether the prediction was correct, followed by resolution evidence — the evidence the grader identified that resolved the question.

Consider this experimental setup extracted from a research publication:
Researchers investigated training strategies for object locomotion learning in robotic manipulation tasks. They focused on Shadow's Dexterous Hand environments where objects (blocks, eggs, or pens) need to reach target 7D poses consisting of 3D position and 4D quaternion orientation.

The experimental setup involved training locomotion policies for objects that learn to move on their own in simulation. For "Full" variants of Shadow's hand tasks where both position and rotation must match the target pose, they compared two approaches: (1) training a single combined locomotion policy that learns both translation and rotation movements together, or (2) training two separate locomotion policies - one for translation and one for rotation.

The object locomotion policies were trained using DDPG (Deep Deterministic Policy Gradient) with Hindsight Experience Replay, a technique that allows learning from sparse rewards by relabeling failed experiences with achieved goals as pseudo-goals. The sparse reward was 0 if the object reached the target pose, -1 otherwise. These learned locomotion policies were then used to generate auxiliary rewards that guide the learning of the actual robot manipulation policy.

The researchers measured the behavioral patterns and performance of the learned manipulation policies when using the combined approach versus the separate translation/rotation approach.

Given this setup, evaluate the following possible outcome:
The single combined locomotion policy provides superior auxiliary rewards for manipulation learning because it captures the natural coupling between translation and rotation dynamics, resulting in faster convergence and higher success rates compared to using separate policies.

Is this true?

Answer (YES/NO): NO